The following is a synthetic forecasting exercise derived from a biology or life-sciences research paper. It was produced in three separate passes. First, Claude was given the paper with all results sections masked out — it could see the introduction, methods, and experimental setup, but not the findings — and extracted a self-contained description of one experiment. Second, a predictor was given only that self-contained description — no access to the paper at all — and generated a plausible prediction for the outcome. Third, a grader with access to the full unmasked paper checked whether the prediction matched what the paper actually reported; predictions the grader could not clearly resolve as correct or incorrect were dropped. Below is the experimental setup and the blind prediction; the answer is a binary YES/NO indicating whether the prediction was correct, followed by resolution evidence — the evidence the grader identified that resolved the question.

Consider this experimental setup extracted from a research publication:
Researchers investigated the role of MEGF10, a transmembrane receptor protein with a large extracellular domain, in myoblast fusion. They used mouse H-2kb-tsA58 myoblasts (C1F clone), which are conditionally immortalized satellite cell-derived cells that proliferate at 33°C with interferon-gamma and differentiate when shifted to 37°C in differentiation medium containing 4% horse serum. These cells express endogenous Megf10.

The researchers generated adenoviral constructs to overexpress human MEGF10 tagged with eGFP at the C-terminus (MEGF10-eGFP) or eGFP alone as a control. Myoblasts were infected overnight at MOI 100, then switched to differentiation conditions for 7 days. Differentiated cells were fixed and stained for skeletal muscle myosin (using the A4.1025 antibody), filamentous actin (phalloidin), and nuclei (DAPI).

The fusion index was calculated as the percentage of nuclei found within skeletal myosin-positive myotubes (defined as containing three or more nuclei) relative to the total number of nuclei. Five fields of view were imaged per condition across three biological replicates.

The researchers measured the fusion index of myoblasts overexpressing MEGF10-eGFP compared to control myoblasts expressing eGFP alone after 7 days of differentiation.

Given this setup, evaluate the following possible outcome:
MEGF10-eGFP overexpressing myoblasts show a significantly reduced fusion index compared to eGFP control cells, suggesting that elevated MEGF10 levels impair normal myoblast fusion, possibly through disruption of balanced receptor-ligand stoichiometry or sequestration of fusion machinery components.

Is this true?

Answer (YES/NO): YES